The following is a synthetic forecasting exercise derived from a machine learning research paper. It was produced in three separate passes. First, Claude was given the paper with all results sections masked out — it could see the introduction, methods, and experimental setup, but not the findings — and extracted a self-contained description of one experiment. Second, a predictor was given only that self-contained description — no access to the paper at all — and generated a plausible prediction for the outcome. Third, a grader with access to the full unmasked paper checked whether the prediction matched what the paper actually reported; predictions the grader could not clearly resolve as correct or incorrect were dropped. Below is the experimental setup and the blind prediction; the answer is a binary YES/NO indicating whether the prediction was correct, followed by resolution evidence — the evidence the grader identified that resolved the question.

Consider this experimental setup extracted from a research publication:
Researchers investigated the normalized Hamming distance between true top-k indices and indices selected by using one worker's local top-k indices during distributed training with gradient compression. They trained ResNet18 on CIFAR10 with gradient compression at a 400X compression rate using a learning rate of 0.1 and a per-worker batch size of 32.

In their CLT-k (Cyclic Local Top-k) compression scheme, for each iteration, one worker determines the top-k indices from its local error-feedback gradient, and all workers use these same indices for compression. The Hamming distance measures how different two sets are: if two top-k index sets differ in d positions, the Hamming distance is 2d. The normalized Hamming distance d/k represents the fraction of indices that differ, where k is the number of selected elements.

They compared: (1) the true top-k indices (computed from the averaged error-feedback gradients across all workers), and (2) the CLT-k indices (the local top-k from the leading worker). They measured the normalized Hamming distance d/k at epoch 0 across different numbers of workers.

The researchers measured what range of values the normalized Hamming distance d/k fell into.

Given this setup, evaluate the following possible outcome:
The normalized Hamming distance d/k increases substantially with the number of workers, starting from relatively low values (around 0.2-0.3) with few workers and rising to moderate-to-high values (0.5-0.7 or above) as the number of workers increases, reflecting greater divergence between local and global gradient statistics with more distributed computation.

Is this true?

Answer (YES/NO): NO